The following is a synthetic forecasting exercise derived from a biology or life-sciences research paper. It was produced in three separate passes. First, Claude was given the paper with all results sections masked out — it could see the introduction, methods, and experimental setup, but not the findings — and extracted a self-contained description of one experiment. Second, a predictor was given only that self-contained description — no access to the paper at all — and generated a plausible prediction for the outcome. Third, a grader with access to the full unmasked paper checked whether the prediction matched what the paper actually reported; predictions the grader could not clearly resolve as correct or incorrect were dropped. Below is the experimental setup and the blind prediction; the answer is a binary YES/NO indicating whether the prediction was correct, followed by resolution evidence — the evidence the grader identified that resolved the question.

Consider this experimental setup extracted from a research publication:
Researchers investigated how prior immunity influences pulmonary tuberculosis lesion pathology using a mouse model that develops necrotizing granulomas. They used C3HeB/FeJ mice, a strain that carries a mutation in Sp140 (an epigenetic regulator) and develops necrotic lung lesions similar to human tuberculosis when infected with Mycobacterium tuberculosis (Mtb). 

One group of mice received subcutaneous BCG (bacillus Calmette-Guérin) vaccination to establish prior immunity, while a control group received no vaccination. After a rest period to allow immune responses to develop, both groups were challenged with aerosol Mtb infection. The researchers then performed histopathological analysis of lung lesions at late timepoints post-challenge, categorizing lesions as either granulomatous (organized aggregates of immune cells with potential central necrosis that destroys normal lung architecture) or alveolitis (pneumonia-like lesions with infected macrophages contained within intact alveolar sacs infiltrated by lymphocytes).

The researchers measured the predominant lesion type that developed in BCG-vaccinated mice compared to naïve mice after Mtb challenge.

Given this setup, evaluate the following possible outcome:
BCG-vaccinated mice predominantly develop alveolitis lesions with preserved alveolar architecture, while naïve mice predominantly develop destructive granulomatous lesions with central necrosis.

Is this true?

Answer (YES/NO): YES